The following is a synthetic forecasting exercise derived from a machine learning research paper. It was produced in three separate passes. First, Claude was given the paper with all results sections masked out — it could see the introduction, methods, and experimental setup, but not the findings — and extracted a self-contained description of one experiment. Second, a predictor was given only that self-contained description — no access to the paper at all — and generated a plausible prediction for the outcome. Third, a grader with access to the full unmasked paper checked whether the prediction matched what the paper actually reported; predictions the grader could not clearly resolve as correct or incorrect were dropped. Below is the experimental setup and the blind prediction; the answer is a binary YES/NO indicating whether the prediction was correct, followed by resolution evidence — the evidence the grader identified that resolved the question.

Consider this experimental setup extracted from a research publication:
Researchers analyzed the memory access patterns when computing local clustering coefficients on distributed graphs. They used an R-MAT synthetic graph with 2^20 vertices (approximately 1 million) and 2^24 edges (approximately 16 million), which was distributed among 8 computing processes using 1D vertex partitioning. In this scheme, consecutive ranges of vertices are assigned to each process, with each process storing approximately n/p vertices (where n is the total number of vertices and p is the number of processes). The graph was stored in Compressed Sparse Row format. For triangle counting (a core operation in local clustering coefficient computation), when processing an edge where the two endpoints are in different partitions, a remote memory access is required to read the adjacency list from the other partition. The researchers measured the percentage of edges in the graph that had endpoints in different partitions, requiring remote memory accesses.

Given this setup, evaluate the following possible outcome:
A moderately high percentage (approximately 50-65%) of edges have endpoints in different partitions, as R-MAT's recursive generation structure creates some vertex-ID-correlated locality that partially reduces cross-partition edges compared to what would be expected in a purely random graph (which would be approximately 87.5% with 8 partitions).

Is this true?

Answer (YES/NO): NO